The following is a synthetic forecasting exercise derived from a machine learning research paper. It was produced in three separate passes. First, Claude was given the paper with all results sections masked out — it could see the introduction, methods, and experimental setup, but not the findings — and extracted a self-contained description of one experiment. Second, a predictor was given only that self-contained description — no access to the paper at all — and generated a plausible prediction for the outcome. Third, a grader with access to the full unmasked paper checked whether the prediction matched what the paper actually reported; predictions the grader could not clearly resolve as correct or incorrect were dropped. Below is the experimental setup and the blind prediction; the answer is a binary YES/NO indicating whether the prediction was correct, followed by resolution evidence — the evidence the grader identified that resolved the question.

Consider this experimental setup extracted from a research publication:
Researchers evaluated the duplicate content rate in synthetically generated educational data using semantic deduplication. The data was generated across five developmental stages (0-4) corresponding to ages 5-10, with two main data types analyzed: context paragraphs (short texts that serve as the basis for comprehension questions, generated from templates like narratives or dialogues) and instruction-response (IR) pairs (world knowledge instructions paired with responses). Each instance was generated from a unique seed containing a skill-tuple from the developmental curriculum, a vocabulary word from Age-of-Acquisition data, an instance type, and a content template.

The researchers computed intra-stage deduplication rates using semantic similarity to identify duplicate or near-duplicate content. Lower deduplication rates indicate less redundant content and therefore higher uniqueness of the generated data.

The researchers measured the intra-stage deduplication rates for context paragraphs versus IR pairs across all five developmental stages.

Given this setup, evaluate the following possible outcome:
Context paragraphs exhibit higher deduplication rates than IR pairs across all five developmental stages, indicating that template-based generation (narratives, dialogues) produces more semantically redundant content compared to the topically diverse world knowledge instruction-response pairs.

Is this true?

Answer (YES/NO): YES